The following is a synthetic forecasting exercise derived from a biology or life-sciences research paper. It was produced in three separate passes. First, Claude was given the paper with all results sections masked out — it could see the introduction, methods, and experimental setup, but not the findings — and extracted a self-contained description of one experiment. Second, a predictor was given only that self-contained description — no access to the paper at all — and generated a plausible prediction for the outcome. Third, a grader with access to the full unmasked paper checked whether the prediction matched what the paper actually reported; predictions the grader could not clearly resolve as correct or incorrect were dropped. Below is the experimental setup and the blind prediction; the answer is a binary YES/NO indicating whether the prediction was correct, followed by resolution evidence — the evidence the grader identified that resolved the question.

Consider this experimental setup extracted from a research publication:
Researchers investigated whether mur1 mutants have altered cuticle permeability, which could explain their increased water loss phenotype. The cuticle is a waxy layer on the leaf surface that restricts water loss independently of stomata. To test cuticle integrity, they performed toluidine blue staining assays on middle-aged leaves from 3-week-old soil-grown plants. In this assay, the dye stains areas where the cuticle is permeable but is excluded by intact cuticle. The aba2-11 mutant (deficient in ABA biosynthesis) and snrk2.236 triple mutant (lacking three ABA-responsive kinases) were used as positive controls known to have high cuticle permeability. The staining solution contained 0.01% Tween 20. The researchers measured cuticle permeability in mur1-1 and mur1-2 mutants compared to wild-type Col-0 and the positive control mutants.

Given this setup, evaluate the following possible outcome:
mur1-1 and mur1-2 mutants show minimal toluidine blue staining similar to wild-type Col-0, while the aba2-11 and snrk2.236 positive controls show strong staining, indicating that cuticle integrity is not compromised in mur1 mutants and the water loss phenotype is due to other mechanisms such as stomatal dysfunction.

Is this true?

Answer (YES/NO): YES